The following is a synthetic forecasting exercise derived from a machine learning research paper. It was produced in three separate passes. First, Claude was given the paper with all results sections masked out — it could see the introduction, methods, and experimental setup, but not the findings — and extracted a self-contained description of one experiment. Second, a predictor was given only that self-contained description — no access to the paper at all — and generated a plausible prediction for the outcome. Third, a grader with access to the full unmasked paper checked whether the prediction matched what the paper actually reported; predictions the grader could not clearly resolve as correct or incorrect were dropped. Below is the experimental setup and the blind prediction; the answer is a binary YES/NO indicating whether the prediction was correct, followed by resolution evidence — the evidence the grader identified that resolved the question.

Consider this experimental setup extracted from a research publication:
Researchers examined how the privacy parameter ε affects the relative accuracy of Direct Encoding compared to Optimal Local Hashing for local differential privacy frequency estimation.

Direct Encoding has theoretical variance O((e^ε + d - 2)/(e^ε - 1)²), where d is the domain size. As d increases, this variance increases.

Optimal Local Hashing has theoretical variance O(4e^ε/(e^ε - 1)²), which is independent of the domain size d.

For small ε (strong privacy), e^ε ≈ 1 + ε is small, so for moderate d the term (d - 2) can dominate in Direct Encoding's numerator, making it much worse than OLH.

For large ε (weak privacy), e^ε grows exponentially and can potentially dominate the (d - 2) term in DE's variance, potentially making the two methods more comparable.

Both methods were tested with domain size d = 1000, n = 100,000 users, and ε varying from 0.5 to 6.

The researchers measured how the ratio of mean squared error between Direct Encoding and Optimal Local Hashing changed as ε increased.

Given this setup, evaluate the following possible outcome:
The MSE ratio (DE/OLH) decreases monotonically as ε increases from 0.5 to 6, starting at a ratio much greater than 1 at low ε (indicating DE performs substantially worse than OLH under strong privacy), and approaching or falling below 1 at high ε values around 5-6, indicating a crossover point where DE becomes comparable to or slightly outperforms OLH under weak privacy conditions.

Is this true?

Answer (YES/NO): NO